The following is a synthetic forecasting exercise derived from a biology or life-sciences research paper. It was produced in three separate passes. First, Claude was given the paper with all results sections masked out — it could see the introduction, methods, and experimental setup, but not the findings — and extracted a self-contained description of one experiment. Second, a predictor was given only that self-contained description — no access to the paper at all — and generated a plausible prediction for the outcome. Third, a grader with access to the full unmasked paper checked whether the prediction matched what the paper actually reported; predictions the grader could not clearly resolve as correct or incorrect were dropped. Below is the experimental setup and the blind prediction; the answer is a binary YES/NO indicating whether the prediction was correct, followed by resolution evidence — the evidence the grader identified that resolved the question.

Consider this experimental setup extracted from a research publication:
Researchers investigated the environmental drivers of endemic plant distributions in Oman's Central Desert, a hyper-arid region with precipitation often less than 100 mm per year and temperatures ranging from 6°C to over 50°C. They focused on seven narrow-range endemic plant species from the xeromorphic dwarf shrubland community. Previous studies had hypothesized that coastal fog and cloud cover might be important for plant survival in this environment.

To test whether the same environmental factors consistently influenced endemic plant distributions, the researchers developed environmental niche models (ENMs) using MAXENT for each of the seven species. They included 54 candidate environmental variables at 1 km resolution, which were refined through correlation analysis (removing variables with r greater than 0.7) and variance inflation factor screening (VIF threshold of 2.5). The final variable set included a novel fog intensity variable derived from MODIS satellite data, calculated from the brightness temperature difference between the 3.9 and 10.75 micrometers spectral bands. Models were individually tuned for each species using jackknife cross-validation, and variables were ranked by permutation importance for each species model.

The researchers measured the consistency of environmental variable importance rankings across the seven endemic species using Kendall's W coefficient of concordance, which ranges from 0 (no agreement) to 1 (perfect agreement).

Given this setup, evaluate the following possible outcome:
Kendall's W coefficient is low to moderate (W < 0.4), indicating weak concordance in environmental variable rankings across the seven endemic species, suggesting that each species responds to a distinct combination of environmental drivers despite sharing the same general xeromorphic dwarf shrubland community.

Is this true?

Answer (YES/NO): YES